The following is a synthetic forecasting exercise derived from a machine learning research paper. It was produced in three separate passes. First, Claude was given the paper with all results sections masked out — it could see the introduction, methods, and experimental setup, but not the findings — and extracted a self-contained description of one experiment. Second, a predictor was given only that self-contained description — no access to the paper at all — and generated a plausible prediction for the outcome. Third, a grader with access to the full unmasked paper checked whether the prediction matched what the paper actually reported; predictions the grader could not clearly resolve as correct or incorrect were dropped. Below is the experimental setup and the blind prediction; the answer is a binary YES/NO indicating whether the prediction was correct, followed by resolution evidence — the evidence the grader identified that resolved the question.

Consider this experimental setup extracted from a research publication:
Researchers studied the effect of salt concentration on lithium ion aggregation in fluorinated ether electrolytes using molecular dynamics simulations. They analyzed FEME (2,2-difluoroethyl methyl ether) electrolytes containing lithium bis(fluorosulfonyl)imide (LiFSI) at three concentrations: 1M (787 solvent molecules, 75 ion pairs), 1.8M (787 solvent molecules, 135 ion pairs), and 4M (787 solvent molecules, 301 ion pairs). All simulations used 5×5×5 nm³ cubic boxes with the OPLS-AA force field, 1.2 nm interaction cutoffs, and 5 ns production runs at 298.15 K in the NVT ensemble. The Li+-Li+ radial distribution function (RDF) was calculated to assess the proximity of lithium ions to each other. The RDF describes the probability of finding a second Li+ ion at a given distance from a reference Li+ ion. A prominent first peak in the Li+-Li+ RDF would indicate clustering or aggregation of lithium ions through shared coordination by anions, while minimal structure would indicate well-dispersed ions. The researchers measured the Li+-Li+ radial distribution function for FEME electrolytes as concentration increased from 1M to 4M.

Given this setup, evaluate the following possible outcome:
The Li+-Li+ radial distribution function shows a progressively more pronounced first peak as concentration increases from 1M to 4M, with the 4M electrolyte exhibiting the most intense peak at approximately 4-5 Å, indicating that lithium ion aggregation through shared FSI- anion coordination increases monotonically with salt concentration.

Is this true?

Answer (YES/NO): NO